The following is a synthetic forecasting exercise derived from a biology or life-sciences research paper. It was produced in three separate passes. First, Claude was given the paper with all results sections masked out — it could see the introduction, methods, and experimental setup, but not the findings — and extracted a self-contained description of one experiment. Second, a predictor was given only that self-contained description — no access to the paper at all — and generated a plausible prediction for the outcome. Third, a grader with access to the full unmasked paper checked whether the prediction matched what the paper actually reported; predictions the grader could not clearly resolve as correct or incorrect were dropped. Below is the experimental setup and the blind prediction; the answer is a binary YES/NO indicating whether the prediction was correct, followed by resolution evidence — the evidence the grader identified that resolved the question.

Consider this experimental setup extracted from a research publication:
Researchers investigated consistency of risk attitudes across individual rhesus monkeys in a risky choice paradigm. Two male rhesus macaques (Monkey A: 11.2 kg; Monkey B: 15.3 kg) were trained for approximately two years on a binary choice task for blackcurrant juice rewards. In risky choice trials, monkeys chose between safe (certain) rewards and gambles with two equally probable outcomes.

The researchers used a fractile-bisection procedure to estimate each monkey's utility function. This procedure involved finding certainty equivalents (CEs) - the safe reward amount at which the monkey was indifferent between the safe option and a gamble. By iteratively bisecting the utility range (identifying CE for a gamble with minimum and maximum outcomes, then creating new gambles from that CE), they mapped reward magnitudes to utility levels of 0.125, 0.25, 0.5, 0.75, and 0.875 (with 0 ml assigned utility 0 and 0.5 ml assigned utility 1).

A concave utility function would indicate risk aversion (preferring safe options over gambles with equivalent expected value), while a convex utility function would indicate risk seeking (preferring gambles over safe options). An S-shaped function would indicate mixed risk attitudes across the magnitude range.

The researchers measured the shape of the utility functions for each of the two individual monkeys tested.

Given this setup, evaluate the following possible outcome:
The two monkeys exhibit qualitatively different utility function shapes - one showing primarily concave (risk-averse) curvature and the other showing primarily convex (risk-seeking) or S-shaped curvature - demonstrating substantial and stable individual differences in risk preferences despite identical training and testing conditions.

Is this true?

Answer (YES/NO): NO